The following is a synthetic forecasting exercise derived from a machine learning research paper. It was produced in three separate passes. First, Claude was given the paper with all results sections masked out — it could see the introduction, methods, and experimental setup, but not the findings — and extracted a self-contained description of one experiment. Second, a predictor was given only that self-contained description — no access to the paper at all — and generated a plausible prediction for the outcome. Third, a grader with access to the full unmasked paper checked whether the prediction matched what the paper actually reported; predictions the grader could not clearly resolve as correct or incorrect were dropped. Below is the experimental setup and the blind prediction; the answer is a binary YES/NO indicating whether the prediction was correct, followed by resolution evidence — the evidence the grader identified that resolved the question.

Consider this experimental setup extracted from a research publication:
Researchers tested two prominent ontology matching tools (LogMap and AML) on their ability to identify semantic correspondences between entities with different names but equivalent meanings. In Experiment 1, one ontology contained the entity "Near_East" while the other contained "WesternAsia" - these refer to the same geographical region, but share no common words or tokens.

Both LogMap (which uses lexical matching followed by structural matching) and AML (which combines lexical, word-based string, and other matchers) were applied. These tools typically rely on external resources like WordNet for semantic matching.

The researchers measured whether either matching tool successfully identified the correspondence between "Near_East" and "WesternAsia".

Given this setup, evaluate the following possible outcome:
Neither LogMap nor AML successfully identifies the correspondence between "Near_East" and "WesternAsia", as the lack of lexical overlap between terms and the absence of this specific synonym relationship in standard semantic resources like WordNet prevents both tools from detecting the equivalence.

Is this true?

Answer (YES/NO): YES